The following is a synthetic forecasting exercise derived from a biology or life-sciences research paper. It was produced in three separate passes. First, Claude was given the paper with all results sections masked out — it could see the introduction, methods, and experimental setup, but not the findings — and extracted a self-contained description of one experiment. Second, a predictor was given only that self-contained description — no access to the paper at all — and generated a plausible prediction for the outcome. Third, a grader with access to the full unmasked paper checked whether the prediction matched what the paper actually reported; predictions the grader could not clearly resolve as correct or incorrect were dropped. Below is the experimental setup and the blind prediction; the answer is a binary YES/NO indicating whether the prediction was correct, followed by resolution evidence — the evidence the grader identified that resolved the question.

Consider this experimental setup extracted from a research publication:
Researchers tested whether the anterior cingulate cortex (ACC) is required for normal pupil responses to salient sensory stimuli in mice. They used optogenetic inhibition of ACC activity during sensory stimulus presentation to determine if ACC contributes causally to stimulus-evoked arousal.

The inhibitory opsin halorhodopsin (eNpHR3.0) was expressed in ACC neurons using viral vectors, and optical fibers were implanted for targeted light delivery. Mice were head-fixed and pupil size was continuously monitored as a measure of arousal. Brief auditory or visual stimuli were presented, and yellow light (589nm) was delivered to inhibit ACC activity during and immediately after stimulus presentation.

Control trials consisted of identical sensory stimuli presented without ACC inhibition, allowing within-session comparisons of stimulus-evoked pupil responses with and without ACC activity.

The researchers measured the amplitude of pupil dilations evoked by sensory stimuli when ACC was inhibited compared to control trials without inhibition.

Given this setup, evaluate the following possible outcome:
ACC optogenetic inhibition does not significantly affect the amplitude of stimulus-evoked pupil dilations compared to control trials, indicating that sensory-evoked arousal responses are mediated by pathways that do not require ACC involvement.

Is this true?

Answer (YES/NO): NO